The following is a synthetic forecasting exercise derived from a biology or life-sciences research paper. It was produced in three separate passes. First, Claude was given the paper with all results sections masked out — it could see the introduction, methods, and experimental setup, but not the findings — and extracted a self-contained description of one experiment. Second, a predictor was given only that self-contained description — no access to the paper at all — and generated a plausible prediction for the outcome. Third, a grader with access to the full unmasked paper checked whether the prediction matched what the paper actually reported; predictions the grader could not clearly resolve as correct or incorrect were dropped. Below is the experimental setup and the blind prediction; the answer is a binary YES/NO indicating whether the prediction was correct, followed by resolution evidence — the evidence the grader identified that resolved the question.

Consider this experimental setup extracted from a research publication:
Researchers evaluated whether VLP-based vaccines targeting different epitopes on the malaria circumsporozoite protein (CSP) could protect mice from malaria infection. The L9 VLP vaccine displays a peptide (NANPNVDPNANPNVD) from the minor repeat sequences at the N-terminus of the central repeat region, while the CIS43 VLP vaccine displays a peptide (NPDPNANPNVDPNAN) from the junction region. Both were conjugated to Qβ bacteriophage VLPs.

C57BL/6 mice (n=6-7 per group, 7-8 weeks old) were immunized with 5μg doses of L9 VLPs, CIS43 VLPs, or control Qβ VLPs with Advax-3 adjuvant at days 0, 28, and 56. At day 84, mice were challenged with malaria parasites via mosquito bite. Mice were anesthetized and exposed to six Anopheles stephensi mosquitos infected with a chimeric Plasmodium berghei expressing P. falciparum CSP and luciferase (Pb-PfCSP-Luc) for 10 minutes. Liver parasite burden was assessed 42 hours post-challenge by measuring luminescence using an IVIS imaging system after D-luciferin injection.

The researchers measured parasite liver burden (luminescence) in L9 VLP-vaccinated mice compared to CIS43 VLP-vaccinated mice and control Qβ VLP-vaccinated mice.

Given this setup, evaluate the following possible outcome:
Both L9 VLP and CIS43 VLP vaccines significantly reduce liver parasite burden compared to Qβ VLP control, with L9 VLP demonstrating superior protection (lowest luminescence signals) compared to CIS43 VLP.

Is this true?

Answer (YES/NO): NO